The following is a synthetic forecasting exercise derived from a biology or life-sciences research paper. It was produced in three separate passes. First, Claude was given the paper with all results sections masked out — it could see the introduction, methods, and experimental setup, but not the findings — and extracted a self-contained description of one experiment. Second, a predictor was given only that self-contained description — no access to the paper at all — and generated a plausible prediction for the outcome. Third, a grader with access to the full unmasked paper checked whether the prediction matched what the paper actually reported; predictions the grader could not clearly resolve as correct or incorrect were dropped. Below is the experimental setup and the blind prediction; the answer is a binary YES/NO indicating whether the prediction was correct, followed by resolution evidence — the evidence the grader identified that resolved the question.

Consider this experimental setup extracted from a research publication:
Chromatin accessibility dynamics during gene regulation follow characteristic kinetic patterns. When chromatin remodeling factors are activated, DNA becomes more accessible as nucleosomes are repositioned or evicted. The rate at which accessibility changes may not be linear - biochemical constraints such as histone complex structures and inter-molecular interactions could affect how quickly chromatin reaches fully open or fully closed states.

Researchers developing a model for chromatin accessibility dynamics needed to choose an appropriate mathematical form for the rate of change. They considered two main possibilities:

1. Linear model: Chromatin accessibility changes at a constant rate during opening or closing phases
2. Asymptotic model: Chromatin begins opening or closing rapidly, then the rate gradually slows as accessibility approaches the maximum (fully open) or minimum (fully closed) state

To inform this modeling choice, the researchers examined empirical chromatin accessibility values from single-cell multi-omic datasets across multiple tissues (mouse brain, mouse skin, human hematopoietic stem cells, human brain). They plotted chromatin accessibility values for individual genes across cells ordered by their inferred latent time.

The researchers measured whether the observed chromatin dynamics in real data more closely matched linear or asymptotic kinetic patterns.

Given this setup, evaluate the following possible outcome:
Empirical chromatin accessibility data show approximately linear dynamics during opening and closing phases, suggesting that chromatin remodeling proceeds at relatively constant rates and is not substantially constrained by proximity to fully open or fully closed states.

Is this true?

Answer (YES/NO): NO